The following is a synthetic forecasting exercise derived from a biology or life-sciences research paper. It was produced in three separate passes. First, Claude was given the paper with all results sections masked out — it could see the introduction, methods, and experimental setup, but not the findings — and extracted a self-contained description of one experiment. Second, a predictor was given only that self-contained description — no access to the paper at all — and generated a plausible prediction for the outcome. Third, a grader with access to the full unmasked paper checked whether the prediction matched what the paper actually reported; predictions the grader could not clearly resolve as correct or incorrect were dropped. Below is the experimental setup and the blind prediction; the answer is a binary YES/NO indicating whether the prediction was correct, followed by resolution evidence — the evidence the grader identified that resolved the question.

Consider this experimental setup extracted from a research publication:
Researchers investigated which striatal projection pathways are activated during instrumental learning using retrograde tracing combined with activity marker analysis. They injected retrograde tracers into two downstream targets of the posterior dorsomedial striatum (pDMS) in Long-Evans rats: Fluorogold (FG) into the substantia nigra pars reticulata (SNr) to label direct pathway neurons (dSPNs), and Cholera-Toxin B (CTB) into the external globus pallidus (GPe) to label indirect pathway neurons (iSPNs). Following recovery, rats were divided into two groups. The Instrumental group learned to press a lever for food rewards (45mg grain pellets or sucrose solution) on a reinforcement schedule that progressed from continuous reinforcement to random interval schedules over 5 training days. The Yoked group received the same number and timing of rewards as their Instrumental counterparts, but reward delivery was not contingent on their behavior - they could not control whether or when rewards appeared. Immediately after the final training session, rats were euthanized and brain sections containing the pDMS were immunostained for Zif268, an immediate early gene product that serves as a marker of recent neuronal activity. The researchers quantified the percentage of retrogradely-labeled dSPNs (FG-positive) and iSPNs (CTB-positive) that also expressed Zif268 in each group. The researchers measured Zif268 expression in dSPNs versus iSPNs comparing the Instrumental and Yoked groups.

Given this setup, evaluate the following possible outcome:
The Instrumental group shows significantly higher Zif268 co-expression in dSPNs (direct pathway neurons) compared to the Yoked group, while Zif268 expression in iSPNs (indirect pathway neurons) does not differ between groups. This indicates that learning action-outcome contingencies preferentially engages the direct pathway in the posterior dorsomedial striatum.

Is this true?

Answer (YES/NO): YES